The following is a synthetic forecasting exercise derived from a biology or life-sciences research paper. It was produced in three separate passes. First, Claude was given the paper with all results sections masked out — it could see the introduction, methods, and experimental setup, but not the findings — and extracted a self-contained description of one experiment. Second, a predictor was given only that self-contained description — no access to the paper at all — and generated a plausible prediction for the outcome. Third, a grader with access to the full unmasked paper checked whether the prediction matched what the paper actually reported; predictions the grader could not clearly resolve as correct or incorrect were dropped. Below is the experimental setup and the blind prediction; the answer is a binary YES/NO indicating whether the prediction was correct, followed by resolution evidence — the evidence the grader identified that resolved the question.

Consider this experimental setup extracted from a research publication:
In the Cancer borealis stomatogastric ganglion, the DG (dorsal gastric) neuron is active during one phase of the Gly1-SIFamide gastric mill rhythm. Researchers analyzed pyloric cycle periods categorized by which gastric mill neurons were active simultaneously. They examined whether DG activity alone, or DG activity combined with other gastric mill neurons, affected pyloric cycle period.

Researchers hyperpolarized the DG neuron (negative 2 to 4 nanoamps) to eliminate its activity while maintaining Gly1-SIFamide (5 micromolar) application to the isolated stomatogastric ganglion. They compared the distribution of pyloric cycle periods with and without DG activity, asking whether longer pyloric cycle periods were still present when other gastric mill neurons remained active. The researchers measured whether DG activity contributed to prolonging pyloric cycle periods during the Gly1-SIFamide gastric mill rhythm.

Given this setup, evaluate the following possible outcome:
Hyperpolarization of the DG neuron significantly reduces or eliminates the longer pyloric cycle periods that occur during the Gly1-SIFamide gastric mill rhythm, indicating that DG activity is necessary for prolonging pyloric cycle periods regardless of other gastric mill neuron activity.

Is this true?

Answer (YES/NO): NO